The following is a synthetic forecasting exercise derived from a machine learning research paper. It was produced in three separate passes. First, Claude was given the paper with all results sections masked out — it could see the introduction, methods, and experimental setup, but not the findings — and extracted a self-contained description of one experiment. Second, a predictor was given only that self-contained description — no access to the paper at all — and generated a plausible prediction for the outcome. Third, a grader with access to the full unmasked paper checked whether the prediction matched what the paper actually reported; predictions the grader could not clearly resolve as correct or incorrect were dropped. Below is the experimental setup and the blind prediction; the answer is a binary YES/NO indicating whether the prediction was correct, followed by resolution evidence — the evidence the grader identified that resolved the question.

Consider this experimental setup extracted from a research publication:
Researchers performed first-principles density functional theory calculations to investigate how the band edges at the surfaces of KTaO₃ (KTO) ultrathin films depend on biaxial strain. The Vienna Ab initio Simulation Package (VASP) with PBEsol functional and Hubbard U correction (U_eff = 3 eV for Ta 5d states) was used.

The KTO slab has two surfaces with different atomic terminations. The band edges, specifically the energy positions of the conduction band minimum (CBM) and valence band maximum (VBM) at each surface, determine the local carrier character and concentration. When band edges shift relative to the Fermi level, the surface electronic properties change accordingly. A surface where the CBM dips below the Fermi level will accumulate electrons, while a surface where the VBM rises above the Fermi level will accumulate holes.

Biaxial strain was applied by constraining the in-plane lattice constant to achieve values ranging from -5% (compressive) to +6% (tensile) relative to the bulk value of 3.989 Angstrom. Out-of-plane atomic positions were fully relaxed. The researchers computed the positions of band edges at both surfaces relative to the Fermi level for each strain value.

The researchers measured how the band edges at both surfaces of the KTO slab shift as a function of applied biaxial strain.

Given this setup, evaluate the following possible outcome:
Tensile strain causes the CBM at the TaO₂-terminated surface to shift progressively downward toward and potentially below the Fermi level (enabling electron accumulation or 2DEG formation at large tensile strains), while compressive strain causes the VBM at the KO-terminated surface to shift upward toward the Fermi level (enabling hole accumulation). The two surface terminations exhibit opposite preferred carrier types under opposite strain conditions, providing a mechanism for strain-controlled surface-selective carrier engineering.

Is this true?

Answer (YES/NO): NO